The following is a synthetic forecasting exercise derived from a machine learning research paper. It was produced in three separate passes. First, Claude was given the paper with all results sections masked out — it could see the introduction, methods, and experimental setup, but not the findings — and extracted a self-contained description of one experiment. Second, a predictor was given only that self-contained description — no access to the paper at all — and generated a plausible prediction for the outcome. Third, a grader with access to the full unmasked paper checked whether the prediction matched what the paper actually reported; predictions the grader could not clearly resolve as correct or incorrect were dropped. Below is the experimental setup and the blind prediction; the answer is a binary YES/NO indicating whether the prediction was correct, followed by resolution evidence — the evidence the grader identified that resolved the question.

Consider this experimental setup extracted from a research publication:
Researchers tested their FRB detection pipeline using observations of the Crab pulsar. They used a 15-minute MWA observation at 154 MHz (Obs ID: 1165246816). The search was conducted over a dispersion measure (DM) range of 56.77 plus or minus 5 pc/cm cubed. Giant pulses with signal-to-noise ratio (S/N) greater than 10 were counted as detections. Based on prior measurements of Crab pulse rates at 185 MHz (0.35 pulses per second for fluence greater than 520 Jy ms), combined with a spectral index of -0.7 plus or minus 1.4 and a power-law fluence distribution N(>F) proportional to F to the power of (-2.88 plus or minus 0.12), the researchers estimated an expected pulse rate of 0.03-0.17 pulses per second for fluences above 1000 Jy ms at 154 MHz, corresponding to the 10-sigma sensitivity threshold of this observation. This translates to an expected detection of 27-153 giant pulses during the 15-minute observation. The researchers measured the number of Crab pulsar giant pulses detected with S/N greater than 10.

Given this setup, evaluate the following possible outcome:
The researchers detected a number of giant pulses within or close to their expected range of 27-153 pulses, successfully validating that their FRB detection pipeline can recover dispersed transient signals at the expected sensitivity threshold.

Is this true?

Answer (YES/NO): YES